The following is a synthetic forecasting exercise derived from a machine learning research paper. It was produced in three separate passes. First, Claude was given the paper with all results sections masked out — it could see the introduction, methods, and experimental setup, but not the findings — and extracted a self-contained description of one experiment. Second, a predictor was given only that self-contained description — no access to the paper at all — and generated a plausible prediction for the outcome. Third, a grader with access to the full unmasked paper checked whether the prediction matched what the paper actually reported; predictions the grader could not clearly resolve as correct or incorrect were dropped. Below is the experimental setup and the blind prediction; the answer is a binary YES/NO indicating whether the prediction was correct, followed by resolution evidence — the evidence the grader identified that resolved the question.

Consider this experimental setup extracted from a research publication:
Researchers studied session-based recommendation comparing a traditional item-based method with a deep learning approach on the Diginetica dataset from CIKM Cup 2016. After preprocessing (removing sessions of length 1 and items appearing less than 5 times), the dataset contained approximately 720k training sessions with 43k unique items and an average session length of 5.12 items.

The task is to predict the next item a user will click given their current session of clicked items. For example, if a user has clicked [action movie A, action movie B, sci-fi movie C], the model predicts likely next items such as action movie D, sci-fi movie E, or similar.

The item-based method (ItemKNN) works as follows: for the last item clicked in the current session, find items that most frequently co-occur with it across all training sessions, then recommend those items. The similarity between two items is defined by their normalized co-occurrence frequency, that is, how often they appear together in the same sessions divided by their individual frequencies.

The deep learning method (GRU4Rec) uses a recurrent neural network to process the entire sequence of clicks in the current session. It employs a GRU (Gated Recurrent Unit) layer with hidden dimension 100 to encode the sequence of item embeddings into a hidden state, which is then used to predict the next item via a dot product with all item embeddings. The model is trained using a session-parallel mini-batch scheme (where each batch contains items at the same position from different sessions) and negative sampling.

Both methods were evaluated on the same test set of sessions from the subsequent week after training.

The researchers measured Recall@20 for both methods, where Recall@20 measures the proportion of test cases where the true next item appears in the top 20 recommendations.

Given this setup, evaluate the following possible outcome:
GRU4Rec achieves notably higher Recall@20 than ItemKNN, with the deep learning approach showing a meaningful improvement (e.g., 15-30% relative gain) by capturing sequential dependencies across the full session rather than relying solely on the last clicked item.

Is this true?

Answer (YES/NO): NO